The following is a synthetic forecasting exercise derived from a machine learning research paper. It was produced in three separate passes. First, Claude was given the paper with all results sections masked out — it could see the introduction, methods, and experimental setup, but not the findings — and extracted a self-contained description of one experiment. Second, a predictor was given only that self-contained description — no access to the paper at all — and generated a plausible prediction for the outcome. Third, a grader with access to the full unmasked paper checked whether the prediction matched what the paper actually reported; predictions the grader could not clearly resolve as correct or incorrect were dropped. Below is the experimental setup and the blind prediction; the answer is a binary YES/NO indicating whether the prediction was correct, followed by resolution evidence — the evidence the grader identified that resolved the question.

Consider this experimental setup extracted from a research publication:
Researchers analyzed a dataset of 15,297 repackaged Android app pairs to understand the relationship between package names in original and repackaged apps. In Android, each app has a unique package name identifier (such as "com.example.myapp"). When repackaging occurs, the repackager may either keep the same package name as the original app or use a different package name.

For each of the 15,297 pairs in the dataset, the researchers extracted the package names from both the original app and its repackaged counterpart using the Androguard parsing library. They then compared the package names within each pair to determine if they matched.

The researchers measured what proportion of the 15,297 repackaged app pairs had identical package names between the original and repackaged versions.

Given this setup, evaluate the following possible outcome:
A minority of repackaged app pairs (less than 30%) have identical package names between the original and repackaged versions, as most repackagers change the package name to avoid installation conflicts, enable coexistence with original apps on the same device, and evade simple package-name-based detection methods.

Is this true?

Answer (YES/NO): YES